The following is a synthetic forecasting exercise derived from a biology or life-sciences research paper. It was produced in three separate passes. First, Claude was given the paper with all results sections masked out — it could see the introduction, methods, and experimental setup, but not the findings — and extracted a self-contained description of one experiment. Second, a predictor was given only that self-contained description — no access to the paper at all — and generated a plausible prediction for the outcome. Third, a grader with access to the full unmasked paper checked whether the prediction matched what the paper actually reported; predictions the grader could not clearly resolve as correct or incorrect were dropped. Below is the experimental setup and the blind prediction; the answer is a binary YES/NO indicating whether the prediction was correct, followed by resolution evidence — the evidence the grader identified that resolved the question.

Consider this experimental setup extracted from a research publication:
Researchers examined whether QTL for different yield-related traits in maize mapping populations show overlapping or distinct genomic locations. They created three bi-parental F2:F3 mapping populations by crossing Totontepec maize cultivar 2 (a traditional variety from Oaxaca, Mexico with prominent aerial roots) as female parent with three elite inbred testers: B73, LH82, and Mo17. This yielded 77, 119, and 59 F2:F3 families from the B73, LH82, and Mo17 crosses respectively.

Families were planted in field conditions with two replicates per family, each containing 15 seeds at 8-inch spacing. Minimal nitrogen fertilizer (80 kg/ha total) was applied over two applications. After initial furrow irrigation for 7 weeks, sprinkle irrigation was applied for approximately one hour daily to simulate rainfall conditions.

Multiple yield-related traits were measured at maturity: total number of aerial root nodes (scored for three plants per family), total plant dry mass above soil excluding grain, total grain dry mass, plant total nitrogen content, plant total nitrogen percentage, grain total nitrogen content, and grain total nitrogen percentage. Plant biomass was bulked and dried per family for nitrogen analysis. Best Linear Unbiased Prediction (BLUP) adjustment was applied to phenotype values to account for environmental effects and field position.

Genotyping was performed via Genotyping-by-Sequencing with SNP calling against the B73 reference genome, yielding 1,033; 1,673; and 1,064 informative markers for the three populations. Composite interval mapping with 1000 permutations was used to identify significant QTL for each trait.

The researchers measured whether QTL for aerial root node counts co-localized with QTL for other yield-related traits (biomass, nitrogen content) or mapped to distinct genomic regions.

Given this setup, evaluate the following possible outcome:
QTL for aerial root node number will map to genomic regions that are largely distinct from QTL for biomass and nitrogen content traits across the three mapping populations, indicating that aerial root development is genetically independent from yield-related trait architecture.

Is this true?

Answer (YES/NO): YES